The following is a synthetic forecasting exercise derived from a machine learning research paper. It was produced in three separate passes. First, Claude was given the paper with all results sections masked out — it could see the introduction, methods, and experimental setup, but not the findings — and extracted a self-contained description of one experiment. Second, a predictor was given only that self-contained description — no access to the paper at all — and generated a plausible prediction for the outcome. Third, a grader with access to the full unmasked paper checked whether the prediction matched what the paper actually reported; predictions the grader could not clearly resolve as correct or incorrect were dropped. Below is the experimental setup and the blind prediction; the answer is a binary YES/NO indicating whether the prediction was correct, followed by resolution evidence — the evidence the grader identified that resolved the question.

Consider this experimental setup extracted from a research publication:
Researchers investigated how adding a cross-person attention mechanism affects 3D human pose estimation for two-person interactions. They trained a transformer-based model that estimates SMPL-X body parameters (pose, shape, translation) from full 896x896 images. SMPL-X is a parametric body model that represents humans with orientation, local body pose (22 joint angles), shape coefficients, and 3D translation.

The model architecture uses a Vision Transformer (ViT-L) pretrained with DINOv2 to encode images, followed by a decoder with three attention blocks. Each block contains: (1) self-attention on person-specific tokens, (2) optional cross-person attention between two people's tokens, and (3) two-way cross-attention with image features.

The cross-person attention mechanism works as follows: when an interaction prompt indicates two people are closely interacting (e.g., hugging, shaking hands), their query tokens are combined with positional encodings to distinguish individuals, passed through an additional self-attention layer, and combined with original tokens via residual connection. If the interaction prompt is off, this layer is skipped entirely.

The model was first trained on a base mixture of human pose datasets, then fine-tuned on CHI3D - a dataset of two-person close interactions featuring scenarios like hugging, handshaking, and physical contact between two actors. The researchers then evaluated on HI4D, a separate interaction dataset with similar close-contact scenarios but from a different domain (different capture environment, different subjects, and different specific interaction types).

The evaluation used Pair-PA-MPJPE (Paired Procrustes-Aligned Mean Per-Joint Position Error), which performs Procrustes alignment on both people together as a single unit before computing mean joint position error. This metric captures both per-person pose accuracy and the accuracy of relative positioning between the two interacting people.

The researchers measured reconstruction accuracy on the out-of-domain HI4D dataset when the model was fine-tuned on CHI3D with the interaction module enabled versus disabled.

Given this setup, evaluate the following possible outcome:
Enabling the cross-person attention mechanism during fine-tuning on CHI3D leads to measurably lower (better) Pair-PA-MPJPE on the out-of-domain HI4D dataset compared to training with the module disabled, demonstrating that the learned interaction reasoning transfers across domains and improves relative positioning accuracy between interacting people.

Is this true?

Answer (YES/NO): YES